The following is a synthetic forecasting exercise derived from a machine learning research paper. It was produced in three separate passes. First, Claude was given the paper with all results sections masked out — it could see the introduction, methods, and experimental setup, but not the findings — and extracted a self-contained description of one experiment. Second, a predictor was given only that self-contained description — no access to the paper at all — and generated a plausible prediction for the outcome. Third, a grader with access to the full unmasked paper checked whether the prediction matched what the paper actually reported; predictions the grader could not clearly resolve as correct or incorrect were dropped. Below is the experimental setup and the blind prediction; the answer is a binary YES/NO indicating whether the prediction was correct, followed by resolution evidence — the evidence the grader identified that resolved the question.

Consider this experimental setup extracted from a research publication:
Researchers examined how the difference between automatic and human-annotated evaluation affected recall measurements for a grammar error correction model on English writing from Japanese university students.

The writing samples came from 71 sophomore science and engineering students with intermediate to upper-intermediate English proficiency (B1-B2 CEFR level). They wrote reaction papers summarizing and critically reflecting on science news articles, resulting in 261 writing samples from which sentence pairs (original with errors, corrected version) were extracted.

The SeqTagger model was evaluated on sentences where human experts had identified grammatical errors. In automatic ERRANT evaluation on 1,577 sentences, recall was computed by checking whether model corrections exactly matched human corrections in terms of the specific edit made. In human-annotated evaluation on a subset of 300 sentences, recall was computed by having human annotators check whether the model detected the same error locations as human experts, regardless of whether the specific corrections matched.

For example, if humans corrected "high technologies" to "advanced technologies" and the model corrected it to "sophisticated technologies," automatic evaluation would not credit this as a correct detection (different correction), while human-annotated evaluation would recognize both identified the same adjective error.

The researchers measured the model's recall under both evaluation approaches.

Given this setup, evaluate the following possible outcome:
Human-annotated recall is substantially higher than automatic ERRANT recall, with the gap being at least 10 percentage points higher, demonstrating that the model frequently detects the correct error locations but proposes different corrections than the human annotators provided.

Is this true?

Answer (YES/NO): YES